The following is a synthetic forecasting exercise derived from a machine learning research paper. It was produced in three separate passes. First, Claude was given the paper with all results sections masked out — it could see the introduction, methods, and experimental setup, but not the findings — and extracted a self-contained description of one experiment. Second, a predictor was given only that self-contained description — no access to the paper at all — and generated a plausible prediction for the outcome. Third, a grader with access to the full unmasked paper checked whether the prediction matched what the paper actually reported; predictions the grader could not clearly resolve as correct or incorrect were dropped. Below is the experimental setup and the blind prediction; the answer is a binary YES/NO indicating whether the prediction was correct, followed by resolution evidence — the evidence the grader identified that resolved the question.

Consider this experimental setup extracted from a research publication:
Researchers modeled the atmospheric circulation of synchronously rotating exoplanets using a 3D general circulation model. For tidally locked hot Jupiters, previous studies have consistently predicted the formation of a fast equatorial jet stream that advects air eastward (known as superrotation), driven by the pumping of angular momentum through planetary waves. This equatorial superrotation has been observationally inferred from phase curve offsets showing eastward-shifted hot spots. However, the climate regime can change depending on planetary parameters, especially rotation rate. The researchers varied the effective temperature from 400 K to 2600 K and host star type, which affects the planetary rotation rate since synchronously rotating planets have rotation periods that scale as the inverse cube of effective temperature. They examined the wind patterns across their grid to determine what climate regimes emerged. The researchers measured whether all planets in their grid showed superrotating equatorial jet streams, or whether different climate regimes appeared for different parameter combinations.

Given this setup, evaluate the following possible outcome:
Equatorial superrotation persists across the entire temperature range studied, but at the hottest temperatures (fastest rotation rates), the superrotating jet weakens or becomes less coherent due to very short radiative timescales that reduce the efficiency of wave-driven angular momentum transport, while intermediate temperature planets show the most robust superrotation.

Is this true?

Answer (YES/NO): NO